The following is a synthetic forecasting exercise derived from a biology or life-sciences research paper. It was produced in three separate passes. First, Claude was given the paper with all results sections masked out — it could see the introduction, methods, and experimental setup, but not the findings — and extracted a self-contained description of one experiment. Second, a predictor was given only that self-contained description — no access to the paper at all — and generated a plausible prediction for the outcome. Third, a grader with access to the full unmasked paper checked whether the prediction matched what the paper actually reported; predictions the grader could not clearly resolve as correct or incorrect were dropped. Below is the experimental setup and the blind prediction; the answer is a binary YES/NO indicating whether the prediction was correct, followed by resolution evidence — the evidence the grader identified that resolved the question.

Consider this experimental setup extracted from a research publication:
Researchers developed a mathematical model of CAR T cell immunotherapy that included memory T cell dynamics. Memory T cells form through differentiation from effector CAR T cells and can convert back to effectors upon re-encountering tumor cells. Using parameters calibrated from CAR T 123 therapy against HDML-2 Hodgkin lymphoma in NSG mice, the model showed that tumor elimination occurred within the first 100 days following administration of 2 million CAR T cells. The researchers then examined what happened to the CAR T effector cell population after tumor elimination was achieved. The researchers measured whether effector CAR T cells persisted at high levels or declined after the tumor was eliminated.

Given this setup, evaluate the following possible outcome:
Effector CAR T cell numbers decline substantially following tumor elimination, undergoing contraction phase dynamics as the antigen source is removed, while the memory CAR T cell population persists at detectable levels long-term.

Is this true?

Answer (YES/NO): YES